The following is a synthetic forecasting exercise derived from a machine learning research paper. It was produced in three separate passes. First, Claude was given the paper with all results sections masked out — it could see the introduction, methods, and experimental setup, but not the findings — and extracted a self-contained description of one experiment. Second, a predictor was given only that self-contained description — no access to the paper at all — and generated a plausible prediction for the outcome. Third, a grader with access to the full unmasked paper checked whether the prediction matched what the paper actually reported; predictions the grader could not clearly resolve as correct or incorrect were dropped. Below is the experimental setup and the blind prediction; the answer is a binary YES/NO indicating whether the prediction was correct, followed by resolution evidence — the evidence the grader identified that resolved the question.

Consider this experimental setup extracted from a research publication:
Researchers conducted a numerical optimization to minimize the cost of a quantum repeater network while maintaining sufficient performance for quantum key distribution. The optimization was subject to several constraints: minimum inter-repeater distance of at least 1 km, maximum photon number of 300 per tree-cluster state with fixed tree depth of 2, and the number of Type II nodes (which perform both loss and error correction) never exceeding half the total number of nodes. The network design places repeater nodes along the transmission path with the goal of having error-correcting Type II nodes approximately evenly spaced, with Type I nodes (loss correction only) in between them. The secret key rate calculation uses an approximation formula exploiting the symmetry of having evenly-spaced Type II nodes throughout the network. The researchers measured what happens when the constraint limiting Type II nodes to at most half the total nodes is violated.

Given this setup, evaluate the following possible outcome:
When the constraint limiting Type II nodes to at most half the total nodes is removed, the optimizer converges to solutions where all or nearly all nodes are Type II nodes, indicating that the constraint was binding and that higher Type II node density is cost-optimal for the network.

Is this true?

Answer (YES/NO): NO